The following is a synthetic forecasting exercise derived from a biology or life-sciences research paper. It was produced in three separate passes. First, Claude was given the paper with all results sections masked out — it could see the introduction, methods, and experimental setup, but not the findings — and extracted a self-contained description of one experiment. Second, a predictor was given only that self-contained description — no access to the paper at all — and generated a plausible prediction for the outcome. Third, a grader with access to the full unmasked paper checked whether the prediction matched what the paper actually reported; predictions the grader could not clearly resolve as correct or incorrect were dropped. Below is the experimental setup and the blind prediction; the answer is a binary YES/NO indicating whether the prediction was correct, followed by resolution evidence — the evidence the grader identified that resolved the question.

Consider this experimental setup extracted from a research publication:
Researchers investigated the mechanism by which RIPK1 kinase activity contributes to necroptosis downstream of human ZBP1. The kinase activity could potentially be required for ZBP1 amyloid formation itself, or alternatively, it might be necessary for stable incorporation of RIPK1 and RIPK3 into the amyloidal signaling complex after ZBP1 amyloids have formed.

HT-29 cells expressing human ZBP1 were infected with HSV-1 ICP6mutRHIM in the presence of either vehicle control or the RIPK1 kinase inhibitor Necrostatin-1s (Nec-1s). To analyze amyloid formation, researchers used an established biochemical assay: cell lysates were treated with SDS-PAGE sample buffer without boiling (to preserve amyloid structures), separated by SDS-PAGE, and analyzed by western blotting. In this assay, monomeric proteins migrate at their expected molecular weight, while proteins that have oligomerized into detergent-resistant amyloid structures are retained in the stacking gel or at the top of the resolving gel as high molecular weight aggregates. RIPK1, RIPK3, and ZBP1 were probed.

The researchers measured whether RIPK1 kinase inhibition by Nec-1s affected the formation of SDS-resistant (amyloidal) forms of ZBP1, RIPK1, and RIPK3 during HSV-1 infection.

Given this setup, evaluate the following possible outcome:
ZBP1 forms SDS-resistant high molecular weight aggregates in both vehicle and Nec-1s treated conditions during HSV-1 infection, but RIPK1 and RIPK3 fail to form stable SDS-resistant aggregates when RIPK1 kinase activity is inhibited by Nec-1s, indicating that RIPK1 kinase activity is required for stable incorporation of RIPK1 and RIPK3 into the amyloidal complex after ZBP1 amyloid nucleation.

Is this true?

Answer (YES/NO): YES